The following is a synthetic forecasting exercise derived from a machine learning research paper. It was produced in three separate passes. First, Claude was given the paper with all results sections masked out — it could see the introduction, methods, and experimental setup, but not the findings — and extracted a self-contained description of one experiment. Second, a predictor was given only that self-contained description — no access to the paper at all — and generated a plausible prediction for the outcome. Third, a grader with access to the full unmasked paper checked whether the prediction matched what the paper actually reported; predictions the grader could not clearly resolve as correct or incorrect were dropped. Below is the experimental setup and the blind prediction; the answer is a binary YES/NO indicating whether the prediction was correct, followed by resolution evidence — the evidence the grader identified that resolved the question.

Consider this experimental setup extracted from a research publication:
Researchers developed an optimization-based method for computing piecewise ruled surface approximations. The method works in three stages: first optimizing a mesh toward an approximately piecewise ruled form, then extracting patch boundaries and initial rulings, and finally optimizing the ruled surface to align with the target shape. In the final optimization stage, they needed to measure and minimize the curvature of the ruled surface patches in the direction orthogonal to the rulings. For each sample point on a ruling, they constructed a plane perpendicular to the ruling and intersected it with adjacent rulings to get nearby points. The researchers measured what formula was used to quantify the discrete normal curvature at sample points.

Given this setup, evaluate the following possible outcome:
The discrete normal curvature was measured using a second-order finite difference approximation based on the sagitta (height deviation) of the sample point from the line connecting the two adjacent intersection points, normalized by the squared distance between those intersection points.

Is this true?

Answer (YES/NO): NO